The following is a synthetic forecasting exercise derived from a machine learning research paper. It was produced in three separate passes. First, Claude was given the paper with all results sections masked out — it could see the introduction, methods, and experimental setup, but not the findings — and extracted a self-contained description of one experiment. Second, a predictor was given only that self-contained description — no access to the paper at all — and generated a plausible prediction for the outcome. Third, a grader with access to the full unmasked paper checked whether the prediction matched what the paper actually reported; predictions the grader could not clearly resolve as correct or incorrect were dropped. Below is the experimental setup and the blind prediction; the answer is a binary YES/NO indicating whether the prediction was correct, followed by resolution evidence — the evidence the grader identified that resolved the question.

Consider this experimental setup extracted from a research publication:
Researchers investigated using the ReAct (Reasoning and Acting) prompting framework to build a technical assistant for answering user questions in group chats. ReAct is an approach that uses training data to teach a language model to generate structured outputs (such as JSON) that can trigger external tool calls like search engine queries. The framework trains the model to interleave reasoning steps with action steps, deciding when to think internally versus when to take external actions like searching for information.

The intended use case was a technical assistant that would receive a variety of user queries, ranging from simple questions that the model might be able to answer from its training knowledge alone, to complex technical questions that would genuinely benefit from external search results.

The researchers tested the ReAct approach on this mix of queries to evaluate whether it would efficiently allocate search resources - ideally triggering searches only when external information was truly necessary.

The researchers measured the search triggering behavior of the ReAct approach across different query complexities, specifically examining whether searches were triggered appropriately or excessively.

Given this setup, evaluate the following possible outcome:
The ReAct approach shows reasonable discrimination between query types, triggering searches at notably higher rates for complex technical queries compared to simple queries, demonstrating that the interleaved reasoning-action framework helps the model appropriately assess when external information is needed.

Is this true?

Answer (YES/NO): NO